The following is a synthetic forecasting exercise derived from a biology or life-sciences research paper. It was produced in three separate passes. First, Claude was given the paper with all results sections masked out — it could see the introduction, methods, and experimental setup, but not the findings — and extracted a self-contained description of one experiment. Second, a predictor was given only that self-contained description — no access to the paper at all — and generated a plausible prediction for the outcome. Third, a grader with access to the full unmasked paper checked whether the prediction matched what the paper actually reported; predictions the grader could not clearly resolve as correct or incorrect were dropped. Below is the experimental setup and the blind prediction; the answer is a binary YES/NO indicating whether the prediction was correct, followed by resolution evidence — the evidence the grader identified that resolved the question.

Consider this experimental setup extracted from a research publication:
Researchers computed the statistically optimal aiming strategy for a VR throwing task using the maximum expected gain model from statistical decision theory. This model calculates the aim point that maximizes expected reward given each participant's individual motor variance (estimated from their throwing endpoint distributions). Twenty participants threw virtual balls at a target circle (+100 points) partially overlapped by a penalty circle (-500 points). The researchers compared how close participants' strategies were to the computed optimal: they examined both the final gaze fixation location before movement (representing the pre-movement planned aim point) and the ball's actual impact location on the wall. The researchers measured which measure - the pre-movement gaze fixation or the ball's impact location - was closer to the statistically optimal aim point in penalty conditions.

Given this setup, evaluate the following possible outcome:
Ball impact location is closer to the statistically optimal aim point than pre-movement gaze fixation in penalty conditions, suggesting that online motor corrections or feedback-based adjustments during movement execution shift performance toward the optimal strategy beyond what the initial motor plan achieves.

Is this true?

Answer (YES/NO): YES